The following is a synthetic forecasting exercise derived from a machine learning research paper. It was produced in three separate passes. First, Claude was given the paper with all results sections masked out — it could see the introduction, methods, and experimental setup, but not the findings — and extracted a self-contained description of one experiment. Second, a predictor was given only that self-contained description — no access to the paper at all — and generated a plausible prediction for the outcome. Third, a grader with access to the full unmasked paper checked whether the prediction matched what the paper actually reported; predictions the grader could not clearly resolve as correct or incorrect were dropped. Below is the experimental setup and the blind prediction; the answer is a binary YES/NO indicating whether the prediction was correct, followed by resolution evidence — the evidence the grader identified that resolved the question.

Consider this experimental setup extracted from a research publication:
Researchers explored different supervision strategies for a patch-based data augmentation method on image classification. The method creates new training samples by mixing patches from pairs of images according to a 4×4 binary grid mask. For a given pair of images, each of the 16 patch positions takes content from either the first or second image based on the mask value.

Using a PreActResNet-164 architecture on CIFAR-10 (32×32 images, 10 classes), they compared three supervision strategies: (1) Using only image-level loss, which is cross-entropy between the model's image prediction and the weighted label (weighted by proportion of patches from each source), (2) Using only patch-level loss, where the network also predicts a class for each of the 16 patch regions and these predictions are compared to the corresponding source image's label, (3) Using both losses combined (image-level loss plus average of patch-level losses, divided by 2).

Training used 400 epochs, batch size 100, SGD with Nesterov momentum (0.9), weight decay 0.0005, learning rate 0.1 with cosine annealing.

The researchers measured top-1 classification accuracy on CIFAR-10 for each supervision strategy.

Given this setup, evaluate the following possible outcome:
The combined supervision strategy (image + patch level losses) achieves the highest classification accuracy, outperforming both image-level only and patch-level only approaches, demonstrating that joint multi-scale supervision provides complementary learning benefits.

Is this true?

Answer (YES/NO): YES